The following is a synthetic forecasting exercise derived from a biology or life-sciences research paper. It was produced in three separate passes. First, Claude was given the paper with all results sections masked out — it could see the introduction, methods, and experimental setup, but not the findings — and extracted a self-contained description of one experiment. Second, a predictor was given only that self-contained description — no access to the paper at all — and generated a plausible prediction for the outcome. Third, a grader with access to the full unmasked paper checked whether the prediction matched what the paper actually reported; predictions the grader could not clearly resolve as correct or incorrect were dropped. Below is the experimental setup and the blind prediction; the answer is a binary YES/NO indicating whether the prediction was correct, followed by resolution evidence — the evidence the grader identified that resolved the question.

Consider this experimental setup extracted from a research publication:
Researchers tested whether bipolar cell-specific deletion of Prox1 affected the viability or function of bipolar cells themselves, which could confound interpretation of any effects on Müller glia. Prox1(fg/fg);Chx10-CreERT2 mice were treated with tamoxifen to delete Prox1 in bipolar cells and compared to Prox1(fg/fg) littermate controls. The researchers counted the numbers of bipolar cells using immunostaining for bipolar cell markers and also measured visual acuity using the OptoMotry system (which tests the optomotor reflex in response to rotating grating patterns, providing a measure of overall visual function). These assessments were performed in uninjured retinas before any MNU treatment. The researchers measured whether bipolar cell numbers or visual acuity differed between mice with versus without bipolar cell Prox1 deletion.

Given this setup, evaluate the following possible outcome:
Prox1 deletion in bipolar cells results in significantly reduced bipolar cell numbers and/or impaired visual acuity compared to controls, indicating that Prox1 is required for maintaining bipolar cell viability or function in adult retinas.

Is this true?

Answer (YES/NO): NO